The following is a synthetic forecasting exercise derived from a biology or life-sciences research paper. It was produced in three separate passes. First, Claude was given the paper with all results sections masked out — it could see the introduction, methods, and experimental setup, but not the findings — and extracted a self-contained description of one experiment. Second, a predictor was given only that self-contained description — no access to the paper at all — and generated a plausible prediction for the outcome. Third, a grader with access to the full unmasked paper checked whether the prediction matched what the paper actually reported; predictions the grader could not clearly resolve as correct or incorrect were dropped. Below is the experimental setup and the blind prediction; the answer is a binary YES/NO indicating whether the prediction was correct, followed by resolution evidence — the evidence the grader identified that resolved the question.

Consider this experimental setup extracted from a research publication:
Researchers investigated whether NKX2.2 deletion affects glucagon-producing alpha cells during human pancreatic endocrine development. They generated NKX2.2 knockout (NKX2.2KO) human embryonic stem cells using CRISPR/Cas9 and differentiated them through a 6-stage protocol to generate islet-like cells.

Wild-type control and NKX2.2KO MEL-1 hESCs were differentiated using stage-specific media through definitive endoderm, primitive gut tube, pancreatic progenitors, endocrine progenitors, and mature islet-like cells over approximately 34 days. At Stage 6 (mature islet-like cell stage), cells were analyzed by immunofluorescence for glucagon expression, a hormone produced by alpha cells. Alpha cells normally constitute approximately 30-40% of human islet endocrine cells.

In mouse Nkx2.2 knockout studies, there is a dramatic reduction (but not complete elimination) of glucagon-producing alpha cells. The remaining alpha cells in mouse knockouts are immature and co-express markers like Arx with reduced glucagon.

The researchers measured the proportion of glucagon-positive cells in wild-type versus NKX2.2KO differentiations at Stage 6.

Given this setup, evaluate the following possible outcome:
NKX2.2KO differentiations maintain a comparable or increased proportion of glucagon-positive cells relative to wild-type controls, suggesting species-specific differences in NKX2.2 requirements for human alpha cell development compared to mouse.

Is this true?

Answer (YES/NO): YES